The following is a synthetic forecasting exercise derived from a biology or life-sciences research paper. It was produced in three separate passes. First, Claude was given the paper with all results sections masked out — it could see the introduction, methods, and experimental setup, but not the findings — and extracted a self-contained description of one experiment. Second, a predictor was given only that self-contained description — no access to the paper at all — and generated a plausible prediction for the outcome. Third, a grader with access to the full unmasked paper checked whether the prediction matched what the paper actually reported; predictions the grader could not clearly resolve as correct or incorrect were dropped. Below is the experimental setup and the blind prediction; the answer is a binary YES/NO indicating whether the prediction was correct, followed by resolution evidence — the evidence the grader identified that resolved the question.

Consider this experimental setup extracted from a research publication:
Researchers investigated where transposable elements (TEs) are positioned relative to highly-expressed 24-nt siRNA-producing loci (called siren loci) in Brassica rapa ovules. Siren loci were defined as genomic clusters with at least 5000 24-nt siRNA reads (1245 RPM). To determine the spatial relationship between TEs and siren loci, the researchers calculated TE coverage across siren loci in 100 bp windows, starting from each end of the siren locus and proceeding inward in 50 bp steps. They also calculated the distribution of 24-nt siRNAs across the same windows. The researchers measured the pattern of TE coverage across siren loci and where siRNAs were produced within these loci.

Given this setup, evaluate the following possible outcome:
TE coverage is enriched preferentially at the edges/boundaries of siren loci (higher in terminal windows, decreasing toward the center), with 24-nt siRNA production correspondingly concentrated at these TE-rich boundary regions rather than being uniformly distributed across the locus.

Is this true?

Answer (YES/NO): NO